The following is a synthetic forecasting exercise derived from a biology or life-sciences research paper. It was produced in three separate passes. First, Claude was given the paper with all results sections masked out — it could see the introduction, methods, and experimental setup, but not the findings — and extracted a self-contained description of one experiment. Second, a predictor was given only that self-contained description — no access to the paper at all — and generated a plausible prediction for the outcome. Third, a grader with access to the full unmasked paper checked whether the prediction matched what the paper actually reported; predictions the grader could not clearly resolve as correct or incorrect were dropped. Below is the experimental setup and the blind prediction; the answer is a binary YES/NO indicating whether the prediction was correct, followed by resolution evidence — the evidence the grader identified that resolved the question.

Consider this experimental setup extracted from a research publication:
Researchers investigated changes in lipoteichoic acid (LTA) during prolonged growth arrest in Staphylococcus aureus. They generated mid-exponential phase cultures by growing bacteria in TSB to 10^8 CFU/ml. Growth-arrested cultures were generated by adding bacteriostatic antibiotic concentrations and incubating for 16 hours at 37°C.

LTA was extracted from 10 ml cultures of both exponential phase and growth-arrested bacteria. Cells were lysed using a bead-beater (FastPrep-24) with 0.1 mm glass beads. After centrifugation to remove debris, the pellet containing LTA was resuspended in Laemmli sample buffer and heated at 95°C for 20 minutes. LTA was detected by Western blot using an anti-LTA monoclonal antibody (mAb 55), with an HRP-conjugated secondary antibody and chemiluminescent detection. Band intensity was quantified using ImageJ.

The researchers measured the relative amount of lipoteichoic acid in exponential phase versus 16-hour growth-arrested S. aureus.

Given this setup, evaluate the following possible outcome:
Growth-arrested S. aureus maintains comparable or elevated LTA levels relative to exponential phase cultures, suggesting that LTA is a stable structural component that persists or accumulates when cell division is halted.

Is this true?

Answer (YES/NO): YES